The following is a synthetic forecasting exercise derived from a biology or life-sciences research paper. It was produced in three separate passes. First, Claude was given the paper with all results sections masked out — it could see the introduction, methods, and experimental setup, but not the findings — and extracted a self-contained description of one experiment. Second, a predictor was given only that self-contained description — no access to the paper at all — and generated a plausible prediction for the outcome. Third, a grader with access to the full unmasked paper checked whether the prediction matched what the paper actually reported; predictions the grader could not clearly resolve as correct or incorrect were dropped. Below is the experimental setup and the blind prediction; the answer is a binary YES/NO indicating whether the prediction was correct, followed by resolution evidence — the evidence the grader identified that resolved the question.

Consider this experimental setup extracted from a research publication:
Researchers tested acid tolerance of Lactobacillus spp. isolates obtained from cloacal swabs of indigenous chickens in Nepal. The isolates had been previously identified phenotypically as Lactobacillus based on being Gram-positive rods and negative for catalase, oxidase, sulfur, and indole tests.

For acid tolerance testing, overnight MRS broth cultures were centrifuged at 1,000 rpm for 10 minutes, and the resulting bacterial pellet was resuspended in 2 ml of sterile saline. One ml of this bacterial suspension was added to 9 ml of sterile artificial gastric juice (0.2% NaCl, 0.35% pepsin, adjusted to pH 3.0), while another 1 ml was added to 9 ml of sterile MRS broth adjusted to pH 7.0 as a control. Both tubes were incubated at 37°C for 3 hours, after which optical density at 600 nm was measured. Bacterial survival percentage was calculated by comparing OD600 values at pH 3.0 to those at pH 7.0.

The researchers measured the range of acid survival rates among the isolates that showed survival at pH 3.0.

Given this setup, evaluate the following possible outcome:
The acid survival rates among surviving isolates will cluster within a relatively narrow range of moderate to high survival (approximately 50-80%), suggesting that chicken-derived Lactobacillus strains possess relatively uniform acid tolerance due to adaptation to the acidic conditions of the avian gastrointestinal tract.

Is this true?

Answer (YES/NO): NO